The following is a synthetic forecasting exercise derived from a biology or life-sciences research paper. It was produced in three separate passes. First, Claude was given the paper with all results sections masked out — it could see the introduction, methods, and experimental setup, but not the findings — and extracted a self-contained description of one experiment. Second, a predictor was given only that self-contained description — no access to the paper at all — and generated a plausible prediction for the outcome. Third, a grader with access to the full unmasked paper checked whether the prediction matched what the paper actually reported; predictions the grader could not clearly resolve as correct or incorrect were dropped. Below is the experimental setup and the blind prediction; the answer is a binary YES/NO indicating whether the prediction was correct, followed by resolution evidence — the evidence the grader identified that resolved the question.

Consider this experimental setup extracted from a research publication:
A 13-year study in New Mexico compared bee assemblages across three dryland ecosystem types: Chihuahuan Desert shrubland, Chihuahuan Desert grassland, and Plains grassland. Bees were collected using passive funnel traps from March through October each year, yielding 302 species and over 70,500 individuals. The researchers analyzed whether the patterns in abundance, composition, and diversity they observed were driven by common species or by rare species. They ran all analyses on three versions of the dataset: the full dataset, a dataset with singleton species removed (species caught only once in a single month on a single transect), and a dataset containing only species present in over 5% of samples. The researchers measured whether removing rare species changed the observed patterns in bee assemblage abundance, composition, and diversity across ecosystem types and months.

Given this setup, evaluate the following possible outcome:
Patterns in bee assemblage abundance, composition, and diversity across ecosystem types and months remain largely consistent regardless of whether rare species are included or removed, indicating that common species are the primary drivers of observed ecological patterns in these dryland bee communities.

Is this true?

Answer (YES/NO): YES